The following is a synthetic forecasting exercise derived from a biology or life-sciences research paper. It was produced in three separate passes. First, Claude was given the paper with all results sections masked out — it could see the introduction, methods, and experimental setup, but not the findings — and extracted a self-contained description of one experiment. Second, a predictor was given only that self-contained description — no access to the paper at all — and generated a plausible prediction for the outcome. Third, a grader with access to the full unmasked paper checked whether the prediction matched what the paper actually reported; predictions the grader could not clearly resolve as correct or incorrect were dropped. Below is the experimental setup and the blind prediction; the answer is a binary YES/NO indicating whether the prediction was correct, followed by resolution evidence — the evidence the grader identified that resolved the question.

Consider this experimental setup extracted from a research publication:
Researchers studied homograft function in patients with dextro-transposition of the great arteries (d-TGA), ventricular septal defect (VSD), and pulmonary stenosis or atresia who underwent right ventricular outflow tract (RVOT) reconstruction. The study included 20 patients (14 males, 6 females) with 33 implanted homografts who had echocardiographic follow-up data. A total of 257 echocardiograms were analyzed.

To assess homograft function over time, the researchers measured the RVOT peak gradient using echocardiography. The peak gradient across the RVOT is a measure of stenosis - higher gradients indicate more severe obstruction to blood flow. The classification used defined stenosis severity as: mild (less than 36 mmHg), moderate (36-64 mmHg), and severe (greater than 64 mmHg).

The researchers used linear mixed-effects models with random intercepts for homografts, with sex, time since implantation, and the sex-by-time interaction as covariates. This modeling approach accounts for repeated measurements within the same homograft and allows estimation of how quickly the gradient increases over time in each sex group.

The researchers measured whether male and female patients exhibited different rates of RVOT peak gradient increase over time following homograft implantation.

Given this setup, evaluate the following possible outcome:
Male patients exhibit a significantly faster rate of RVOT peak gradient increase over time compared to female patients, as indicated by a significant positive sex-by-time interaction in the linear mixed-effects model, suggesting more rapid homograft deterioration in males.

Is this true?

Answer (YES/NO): YES